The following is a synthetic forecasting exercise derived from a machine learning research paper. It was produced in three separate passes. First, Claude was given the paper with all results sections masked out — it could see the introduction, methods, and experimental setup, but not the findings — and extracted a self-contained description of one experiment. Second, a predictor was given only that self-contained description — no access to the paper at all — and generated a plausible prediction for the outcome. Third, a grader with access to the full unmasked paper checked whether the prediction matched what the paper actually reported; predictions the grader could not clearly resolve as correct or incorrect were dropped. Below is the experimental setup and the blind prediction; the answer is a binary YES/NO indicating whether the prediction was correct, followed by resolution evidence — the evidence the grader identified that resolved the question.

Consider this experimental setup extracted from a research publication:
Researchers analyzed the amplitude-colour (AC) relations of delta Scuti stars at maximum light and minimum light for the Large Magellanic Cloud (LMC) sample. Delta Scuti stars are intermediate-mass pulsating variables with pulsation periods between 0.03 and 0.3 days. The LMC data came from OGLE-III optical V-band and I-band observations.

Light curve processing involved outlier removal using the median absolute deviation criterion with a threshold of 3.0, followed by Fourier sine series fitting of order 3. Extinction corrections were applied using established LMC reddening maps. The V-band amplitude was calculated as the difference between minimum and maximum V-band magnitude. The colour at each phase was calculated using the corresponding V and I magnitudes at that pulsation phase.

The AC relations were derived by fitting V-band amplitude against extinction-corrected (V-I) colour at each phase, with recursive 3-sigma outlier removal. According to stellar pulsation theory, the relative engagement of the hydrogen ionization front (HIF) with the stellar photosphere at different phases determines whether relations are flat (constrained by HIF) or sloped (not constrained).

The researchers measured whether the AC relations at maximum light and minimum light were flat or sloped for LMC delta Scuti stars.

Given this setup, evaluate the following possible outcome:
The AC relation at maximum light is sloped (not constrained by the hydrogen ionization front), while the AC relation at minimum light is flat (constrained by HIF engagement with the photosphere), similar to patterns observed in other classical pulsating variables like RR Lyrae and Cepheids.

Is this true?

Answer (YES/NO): YES